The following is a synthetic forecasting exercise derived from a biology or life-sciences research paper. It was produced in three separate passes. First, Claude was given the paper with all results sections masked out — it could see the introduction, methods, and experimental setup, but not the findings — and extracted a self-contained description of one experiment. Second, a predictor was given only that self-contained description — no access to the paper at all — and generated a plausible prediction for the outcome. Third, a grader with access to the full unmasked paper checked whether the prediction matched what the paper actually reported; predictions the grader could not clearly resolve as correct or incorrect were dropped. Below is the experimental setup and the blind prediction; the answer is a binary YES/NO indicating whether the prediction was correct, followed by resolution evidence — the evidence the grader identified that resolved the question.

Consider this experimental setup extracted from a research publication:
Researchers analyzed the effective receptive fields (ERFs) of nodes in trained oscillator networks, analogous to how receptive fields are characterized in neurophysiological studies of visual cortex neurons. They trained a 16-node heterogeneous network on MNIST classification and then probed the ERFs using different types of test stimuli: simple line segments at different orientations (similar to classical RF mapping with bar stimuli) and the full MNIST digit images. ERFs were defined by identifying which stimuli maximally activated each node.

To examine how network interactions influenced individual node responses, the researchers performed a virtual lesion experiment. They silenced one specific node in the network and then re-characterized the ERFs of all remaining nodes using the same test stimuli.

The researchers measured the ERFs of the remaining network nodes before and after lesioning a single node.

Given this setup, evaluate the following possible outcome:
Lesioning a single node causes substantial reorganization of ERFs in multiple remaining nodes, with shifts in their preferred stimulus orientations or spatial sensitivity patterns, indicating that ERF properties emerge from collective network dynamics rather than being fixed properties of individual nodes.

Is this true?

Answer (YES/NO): YES